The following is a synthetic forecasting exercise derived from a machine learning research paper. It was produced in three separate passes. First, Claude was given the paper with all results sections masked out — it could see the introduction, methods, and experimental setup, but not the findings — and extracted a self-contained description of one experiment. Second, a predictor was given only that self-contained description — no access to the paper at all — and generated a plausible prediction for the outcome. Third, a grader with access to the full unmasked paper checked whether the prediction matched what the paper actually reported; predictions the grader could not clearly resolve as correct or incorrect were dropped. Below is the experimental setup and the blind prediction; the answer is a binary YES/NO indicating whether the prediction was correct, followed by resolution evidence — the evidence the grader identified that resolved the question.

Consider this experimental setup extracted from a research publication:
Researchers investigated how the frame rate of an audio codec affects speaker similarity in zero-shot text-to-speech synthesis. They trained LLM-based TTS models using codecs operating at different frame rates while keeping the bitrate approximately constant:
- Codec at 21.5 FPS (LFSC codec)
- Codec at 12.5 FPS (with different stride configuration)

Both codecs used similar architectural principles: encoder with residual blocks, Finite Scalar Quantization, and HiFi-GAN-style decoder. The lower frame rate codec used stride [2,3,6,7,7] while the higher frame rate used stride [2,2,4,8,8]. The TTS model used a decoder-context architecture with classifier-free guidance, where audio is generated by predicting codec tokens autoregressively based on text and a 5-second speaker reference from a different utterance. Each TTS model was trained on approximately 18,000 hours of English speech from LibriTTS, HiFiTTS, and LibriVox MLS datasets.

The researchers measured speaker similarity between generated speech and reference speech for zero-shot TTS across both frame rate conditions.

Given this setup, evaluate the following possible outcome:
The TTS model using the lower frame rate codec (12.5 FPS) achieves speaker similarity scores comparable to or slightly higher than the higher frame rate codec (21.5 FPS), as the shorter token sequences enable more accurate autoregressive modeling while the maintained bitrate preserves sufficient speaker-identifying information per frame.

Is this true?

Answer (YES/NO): NO